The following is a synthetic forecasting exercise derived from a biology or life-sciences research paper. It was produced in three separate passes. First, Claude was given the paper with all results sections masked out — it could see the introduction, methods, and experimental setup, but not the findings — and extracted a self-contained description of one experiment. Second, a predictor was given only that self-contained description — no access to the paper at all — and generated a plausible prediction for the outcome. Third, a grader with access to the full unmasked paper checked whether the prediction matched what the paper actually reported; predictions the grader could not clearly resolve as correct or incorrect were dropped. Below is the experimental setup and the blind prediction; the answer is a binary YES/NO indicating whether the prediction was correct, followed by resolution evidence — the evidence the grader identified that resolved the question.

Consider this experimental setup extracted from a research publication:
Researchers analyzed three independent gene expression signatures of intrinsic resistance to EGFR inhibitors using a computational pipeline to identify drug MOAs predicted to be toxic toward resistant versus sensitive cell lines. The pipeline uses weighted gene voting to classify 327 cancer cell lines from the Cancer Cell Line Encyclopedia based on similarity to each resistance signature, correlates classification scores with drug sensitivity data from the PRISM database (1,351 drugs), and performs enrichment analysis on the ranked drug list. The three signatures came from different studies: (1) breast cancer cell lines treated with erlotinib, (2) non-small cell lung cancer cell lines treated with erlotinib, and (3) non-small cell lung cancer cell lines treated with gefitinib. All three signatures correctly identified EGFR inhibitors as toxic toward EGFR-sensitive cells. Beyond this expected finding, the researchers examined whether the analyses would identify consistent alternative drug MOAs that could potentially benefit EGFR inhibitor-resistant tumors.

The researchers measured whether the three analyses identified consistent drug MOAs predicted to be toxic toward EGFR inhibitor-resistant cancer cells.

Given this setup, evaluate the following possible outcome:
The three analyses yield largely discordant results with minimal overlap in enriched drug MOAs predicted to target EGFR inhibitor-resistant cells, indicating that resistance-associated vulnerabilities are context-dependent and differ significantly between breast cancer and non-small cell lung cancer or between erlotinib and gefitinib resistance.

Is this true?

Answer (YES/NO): NO